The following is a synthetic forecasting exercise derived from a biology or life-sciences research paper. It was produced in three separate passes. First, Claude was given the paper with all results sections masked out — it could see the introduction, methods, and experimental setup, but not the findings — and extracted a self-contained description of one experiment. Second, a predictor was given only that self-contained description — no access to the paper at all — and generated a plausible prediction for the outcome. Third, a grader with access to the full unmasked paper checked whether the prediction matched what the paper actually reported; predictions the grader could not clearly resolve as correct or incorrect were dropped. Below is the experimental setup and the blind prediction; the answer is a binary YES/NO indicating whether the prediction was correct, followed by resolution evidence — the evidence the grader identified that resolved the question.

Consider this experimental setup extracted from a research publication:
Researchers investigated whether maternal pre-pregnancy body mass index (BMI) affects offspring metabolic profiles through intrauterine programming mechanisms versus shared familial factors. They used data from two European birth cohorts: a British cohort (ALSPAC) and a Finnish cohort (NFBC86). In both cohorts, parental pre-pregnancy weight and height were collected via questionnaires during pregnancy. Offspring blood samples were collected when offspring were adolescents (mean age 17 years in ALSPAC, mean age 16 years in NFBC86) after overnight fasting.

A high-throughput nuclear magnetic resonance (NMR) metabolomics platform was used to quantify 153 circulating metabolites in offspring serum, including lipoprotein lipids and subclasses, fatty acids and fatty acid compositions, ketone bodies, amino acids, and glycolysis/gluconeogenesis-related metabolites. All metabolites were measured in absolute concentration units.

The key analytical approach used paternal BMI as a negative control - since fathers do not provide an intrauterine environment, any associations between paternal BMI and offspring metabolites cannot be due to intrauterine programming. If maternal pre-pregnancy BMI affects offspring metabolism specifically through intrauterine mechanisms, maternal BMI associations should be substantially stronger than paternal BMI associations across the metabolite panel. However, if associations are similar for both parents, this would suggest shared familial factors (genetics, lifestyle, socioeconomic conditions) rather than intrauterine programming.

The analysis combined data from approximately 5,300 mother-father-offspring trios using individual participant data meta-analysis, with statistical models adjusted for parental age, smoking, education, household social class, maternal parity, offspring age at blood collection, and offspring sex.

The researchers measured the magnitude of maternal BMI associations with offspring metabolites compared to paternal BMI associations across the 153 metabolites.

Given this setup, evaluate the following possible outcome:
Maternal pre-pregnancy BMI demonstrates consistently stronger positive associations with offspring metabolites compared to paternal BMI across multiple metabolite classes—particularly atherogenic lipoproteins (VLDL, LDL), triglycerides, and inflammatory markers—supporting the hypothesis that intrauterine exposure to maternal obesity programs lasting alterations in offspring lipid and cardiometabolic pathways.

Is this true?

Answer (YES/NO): NO